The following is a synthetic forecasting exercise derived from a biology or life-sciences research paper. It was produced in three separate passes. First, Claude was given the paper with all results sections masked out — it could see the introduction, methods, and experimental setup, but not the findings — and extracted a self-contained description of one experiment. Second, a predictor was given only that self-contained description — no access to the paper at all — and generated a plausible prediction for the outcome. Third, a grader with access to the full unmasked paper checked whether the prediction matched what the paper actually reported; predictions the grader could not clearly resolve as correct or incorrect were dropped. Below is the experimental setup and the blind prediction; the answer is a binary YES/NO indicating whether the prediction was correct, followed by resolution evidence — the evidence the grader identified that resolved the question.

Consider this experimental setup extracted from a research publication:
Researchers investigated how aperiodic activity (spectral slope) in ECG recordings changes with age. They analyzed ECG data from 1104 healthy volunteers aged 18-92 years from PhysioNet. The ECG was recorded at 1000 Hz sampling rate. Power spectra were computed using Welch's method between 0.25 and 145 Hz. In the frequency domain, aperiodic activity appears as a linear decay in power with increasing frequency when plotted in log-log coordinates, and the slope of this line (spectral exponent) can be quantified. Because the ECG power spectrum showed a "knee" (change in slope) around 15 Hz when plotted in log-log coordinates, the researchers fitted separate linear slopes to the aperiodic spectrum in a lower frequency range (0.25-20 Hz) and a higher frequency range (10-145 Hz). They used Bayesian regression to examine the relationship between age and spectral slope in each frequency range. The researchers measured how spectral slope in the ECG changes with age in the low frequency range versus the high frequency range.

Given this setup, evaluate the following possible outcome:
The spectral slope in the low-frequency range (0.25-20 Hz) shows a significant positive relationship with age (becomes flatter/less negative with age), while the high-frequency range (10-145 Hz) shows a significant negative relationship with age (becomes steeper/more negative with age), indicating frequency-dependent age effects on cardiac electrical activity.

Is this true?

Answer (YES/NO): NO